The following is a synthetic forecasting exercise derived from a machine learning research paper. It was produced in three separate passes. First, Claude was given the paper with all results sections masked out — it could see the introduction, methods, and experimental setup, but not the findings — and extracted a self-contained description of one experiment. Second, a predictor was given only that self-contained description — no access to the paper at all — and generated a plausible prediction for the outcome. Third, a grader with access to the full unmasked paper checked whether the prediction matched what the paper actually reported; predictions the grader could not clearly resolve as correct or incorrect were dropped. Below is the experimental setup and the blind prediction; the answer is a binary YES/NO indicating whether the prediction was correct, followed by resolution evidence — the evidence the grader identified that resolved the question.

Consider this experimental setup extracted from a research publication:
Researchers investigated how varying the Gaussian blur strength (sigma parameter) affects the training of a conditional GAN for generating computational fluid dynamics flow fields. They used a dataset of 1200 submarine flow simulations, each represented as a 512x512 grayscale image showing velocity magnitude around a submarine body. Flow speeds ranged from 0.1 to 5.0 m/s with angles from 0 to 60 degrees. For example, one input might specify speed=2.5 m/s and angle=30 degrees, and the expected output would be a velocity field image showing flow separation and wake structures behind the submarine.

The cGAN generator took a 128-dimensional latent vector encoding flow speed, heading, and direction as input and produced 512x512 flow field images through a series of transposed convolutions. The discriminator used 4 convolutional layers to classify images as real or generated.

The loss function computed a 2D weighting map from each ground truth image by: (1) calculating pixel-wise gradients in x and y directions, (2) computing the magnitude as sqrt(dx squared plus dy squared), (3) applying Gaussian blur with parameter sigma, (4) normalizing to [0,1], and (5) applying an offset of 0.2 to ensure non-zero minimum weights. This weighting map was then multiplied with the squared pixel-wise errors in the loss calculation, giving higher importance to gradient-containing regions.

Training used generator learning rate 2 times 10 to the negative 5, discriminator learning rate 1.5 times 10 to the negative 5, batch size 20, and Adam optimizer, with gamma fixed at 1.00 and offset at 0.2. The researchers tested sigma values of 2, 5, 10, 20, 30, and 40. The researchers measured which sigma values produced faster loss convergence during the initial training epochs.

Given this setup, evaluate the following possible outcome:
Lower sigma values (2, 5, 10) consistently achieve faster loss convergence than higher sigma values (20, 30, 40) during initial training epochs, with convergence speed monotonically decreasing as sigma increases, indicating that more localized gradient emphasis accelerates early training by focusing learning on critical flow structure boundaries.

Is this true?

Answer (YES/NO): NO